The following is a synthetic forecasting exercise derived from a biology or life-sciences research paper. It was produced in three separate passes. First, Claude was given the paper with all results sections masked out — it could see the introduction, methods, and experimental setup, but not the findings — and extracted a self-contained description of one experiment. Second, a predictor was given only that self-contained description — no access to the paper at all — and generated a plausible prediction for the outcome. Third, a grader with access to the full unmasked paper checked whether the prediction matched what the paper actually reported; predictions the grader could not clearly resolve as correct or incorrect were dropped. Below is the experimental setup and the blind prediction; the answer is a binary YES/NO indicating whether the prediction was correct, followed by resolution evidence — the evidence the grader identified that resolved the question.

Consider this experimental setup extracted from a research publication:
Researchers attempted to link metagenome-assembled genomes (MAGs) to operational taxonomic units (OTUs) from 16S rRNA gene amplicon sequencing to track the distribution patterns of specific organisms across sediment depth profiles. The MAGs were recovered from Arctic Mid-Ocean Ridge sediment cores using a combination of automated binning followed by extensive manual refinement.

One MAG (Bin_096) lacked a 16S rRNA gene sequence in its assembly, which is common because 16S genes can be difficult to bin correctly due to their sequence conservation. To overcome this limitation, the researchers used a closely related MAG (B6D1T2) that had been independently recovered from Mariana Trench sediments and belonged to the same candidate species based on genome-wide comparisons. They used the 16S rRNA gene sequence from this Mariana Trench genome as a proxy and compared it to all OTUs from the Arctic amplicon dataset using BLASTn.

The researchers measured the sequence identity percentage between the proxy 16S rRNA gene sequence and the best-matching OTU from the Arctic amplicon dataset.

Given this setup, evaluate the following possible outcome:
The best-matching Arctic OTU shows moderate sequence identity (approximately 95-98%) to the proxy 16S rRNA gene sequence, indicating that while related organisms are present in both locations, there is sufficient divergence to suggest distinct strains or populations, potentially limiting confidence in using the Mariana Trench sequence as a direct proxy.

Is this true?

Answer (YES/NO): NO